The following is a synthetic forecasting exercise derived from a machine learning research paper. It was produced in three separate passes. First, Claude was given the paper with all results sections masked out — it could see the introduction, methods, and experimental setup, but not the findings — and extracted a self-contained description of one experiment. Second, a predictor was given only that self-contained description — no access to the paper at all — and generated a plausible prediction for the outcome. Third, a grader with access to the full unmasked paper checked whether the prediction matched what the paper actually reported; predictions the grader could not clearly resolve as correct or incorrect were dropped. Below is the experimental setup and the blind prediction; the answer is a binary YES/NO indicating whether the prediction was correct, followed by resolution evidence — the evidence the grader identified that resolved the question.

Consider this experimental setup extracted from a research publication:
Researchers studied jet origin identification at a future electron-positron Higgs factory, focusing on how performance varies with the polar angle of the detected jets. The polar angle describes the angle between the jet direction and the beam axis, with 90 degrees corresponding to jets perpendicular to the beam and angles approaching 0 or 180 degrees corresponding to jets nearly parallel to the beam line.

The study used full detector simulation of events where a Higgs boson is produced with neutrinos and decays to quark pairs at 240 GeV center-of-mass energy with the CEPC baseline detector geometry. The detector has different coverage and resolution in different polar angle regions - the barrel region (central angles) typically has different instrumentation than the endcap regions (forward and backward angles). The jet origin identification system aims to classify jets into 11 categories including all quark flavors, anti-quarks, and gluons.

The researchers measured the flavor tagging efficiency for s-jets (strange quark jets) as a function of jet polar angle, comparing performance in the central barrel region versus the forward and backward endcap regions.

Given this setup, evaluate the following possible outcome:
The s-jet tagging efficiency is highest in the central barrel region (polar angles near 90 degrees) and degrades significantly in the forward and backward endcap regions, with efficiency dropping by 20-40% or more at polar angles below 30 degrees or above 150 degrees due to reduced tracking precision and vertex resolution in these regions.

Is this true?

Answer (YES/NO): NO